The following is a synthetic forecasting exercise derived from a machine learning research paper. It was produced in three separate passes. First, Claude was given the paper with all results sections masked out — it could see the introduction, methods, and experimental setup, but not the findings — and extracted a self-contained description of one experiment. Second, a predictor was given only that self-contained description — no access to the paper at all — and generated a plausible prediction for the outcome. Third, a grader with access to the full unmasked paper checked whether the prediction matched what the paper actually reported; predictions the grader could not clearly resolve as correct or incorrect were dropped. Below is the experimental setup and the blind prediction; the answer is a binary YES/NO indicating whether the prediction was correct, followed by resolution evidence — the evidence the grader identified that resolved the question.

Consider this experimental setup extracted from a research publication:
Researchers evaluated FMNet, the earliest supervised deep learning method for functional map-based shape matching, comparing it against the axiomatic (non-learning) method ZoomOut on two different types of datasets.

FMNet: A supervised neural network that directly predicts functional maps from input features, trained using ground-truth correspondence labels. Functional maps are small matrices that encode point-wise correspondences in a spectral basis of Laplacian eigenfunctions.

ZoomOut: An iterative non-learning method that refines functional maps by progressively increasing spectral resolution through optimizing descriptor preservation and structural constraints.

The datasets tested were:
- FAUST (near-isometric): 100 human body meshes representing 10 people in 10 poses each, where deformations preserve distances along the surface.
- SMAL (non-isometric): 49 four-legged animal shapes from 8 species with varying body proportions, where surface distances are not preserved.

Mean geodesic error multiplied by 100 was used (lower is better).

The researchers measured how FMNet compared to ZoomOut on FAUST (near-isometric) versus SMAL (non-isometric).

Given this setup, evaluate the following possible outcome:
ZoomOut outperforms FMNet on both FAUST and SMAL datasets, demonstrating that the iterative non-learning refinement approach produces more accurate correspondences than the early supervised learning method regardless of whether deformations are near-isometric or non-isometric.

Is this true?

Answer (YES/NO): YES